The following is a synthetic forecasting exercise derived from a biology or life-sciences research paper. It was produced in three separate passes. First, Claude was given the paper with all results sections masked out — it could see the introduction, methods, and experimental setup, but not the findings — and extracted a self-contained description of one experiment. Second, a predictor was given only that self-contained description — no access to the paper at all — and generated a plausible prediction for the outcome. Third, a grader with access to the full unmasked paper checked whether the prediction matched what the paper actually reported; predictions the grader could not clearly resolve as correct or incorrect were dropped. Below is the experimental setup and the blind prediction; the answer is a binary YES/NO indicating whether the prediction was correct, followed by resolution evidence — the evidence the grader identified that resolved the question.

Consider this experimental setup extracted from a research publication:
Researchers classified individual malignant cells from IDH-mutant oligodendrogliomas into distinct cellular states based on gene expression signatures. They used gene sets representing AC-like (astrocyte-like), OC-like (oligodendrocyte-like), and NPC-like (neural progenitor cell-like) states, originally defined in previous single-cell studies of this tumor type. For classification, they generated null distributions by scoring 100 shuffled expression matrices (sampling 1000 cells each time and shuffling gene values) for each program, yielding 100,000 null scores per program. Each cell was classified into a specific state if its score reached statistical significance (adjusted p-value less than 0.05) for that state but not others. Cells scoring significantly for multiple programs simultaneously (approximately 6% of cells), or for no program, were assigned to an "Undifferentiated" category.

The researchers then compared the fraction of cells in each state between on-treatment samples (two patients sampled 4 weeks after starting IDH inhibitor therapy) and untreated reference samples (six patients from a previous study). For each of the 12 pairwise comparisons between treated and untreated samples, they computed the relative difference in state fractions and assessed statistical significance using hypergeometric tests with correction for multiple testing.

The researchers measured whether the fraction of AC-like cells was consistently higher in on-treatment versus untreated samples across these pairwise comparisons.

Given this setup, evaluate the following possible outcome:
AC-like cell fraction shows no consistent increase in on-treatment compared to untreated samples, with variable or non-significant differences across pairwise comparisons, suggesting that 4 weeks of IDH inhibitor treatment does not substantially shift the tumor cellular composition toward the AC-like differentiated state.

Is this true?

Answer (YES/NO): NO